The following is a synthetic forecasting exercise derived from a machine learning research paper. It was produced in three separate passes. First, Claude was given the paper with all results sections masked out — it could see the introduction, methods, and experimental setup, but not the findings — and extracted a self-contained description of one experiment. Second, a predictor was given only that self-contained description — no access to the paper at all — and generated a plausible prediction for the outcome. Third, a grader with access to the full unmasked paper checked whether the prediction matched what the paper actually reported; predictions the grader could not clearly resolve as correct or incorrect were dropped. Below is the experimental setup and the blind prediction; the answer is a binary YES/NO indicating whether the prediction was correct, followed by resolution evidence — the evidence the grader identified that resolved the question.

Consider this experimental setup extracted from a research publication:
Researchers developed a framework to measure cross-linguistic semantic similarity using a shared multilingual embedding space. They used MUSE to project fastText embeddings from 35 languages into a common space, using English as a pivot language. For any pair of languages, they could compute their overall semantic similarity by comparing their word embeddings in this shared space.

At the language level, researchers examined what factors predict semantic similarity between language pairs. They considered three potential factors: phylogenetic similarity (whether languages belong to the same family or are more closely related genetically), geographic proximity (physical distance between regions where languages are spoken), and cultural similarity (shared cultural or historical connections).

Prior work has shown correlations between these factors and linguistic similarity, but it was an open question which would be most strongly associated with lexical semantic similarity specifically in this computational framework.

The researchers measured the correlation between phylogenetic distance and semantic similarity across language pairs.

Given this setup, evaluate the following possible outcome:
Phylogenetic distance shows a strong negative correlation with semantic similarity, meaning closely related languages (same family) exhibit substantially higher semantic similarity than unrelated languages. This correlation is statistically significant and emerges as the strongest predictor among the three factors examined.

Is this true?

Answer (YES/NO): NO